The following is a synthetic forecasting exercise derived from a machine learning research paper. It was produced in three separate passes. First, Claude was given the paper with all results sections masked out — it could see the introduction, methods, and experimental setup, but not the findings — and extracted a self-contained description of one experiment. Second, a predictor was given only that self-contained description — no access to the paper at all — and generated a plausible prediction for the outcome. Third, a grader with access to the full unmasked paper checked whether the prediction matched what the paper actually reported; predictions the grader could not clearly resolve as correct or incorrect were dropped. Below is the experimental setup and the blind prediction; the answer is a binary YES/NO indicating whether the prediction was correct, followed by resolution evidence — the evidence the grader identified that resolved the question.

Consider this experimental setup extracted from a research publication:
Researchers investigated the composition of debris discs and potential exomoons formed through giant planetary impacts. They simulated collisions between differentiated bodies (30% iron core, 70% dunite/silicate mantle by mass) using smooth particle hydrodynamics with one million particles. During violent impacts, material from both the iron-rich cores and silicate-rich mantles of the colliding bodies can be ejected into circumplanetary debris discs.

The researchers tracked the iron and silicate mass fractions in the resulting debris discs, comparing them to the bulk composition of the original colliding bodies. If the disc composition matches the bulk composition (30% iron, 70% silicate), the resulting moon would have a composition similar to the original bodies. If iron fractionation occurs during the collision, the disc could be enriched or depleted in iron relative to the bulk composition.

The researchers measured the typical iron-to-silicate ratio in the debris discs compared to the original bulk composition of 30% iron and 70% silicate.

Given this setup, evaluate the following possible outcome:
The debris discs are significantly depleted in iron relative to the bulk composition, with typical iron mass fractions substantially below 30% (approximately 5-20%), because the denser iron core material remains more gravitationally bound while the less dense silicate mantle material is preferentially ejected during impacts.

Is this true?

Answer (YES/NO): NO